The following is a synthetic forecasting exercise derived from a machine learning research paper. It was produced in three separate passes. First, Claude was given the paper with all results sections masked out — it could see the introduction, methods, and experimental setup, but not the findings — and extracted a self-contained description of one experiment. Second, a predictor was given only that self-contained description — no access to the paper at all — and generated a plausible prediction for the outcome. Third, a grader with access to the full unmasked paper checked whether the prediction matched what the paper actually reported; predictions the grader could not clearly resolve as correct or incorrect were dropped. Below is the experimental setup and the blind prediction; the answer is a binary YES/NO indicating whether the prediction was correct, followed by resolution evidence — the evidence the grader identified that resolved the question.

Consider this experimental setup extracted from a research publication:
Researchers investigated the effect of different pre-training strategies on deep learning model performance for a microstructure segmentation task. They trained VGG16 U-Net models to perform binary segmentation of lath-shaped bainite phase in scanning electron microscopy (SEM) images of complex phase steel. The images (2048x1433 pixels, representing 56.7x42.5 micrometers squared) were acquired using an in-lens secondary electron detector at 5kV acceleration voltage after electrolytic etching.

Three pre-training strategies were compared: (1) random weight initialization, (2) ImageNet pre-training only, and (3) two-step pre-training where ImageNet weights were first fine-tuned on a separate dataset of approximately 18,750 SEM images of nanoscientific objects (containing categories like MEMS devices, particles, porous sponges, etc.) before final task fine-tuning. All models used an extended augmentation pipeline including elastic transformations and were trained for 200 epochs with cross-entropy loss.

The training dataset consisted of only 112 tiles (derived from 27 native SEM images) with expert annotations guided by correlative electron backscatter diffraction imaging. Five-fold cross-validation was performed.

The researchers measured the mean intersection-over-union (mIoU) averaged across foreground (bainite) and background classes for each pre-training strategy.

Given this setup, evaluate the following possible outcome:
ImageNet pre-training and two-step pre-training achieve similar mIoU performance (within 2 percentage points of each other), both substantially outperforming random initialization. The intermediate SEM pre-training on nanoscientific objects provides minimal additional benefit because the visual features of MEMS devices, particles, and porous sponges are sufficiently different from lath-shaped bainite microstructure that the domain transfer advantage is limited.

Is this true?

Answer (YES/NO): NO